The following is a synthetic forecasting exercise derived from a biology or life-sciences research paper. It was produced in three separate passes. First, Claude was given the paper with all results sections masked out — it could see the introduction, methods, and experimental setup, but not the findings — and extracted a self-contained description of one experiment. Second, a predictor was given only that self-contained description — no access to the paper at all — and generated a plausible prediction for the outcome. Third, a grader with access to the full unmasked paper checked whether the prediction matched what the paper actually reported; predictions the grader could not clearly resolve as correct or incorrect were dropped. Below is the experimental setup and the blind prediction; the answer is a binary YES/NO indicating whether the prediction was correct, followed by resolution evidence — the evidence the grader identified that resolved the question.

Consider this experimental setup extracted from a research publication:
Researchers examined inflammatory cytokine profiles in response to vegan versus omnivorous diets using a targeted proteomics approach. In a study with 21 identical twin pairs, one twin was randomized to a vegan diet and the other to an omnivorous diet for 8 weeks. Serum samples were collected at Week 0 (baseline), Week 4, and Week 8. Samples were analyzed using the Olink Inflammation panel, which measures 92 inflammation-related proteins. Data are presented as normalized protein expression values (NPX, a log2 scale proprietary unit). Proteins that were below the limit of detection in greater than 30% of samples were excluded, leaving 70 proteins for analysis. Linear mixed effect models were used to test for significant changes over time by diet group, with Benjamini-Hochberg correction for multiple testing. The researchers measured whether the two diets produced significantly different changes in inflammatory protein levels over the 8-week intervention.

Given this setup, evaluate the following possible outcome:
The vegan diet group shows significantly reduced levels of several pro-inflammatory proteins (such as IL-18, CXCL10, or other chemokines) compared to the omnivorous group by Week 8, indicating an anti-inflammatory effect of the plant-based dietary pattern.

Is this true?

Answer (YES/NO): NO